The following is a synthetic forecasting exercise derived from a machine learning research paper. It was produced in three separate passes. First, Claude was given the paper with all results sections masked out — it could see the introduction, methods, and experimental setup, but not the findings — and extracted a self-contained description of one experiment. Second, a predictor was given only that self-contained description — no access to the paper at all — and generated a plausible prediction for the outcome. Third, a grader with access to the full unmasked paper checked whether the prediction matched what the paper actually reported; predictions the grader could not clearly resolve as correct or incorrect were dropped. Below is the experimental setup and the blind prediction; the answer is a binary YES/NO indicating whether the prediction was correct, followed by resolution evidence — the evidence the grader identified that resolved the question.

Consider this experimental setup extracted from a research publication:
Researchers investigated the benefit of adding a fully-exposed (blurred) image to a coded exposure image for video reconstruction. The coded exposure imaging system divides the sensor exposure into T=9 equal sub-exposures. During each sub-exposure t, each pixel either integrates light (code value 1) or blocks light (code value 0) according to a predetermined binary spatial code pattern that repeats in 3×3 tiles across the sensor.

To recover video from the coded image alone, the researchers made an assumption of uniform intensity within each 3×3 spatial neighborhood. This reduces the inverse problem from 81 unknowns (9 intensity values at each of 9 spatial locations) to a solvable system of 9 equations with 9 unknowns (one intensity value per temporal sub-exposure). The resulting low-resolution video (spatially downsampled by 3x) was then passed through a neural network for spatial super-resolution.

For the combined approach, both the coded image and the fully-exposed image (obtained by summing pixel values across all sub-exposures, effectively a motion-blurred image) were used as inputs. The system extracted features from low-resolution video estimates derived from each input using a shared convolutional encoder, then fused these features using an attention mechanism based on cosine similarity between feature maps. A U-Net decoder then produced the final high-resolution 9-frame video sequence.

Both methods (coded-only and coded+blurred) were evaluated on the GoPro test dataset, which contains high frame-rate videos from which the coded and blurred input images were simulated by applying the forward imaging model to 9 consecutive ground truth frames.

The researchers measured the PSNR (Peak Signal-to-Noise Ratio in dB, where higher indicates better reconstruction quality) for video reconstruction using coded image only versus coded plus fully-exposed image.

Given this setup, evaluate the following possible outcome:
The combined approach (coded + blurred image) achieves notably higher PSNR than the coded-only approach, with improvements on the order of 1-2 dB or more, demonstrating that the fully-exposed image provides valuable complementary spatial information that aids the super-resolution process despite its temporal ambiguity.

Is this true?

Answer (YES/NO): YES